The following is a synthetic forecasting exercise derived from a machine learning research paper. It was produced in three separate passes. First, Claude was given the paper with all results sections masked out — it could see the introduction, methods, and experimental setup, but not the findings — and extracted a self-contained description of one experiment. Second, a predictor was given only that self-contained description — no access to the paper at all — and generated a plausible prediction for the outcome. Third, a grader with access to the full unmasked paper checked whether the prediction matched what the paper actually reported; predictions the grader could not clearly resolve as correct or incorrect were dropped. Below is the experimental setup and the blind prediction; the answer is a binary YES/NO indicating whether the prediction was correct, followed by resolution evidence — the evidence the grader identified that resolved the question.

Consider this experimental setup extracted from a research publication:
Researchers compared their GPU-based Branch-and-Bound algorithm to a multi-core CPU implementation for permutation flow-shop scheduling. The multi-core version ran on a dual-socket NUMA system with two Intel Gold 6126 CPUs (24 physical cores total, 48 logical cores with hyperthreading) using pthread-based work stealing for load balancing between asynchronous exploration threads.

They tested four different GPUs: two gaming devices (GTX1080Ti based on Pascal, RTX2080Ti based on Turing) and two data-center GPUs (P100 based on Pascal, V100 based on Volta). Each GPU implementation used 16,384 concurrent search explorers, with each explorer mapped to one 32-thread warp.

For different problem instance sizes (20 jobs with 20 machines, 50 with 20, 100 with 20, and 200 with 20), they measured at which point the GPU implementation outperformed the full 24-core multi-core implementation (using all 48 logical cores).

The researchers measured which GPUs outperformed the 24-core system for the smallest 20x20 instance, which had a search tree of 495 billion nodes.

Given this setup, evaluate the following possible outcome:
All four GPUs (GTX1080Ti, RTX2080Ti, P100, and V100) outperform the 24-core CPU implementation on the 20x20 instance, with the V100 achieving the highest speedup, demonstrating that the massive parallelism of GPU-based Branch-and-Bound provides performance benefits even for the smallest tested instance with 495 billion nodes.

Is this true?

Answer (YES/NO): NO